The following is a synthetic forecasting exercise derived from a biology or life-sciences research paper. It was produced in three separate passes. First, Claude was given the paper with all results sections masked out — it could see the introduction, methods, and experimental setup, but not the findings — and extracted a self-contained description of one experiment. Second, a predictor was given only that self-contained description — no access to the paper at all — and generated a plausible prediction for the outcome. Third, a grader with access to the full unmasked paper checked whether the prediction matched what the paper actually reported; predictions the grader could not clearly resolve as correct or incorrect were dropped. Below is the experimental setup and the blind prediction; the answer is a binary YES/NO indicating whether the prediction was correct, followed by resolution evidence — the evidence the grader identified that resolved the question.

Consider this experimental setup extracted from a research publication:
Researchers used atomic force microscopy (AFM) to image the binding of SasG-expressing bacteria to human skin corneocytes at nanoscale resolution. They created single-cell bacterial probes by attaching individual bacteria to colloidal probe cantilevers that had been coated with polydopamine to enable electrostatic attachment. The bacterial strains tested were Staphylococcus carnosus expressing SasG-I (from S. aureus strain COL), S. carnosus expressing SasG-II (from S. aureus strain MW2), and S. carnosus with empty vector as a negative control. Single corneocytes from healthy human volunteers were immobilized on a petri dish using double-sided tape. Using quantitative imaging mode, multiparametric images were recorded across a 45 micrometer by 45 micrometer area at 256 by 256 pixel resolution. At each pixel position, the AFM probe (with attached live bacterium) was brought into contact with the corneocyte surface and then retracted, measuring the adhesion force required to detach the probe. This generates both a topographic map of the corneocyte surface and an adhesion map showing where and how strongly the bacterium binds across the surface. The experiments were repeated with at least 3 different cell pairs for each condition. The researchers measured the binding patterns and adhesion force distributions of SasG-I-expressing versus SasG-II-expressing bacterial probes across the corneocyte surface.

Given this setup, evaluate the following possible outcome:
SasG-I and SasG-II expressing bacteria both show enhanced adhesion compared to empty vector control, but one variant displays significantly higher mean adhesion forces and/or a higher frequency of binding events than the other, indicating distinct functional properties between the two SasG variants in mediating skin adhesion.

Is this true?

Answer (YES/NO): YES